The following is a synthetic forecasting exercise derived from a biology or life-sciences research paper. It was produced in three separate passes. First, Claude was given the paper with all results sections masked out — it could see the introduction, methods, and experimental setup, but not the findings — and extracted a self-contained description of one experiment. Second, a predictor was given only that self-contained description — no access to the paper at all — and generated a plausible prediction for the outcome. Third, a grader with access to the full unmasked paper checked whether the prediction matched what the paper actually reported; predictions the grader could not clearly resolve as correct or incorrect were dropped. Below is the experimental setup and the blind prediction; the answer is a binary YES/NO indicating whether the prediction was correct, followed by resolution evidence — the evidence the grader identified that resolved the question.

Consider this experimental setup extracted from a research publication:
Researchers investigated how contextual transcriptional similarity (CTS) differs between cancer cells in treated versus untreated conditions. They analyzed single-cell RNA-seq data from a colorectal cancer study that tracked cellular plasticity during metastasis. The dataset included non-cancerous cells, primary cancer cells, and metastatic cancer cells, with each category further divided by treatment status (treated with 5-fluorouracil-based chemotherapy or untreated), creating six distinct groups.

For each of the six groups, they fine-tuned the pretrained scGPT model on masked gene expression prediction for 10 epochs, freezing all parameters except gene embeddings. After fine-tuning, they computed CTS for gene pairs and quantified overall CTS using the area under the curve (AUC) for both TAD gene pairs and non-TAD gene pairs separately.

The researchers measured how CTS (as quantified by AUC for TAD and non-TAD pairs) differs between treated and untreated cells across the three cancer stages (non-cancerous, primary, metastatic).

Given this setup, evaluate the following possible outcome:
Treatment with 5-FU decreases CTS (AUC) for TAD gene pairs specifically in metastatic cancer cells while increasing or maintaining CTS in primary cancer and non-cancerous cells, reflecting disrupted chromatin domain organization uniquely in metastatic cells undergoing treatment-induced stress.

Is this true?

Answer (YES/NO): NO